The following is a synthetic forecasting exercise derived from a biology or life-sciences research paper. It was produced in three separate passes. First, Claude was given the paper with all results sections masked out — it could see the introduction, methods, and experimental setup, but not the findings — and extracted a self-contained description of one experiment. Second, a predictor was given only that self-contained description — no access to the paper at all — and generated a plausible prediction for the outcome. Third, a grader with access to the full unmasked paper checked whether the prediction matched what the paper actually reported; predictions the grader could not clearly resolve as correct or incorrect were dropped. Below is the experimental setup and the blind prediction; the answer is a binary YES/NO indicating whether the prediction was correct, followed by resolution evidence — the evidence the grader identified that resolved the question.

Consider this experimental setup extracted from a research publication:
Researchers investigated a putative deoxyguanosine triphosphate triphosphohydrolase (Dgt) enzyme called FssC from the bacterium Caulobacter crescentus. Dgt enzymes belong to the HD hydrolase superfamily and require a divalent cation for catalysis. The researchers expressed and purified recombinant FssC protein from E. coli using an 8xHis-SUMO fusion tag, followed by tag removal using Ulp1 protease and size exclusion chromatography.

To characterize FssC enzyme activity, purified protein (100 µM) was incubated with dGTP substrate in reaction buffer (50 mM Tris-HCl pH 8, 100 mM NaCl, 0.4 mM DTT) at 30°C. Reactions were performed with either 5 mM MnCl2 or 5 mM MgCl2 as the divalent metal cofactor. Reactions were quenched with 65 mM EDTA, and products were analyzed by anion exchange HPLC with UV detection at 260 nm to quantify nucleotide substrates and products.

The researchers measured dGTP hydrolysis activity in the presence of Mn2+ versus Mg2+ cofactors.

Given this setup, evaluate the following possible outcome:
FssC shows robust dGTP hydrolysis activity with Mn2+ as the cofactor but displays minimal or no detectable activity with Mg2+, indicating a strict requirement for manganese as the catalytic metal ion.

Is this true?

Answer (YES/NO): NO